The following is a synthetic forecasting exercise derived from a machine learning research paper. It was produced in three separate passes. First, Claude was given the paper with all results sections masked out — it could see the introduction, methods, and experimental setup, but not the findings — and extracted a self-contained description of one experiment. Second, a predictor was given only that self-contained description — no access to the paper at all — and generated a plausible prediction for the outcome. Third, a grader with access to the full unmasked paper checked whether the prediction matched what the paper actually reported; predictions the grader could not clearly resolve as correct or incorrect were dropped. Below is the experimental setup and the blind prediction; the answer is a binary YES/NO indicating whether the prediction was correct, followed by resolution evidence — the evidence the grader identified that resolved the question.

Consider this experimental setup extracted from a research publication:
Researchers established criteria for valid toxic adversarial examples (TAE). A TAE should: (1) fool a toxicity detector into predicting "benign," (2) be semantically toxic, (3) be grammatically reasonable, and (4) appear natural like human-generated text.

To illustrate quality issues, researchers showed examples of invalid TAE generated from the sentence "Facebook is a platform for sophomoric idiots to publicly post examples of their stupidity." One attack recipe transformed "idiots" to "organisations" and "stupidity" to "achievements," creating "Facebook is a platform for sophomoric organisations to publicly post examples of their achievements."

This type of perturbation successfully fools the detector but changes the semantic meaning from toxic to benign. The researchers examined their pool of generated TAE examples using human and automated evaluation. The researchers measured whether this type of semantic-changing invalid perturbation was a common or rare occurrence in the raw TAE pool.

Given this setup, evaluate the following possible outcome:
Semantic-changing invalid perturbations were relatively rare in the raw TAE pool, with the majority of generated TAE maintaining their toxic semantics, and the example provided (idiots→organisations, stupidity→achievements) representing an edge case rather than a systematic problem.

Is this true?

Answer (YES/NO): NO